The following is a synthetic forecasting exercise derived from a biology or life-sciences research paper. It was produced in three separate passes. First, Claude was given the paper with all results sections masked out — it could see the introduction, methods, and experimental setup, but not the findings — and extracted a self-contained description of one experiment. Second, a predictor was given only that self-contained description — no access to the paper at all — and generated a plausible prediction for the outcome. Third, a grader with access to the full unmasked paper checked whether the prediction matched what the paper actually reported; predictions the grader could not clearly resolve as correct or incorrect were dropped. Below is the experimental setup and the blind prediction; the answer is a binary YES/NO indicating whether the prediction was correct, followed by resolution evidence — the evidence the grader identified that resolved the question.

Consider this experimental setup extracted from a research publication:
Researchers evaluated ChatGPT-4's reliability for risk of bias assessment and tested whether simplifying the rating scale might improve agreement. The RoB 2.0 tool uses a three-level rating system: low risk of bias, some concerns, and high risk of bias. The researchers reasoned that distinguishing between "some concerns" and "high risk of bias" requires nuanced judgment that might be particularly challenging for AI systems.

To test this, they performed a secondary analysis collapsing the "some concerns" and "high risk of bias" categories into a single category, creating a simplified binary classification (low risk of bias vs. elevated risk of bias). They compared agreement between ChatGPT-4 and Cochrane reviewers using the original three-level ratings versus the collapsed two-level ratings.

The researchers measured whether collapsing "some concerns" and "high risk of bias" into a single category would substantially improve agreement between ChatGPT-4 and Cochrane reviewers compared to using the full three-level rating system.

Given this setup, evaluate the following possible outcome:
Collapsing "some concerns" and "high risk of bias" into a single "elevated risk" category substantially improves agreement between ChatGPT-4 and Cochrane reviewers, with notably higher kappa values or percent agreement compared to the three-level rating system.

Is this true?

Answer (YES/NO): NO